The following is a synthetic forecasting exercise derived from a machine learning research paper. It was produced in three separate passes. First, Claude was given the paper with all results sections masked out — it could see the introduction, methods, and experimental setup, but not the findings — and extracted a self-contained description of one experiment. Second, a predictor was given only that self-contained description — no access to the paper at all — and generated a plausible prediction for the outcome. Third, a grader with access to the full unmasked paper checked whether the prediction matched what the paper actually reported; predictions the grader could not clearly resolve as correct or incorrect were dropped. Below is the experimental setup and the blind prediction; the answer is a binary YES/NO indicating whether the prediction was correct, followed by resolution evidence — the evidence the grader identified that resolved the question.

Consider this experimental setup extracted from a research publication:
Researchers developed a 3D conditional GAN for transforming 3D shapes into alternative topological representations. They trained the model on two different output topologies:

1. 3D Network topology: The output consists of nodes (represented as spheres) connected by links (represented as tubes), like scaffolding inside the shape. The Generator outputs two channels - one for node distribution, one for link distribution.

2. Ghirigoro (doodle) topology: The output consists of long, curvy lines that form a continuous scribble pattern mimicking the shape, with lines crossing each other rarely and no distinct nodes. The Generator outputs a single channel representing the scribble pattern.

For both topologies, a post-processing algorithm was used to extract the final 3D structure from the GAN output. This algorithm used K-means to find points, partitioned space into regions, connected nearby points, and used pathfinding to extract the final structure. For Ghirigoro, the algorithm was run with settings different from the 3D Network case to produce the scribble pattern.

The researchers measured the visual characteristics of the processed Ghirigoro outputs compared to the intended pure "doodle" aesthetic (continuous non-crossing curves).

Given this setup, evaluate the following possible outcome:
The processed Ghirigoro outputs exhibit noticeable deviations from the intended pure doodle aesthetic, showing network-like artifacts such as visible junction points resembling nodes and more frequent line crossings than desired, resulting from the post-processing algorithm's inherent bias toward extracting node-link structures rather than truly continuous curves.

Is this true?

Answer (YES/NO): YES